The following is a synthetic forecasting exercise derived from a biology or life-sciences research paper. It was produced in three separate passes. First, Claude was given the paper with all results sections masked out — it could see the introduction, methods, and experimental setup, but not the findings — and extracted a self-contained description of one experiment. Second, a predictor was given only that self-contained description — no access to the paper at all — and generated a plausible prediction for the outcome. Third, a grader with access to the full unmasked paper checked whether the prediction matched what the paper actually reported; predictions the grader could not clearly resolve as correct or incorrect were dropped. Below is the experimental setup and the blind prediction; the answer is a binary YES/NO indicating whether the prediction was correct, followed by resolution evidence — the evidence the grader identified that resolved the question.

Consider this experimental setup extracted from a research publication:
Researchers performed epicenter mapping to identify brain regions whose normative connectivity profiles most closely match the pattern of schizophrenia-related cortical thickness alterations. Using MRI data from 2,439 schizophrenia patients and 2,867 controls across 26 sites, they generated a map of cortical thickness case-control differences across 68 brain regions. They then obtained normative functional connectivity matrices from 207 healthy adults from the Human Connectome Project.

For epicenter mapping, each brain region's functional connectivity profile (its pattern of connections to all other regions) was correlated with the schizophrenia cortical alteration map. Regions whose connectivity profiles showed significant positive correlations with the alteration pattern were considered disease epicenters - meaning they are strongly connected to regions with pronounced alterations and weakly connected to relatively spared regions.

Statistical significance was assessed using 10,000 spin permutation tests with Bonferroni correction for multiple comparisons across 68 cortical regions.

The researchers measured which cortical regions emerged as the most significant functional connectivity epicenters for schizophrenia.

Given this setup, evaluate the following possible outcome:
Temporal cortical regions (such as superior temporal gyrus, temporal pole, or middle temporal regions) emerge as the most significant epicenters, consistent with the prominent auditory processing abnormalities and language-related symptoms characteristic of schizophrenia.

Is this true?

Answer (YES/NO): NO